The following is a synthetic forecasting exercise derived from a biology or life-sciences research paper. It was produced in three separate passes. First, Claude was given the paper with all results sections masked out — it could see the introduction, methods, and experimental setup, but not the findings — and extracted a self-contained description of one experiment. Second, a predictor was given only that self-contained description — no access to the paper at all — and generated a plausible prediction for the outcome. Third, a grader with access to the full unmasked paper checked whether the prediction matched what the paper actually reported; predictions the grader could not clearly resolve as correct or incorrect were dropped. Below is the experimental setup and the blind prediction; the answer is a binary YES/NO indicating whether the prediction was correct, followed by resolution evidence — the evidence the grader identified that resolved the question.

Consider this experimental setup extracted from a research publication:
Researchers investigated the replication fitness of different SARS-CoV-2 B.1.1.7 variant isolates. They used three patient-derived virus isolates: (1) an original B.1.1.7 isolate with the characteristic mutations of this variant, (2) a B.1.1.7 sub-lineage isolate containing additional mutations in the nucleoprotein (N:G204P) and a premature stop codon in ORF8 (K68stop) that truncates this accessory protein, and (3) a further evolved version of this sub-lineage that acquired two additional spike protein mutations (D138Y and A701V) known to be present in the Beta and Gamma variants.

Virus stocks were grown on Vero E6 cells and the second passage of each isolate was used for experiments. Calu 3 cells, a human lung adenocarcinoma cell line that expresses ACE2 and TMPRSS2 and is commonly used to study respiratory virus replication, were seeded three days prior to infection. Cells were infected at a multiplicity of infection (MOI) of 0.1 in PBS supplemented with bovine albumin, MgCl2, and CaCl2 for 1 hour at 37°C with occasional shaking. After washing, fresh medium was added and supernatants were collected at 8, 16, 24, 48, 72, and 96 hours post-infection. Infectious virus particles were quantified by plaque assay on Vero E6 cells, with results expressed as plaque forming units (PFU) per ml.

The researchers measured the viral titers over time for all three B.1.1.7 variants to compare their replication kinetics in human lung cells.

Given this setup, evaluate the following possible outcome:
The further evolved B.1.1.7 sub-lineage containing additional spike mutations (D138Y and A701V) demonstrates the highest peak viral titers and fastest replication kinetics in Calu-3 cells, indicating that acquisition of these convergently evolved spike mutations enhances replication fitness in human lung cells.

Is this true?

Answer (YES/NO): NO